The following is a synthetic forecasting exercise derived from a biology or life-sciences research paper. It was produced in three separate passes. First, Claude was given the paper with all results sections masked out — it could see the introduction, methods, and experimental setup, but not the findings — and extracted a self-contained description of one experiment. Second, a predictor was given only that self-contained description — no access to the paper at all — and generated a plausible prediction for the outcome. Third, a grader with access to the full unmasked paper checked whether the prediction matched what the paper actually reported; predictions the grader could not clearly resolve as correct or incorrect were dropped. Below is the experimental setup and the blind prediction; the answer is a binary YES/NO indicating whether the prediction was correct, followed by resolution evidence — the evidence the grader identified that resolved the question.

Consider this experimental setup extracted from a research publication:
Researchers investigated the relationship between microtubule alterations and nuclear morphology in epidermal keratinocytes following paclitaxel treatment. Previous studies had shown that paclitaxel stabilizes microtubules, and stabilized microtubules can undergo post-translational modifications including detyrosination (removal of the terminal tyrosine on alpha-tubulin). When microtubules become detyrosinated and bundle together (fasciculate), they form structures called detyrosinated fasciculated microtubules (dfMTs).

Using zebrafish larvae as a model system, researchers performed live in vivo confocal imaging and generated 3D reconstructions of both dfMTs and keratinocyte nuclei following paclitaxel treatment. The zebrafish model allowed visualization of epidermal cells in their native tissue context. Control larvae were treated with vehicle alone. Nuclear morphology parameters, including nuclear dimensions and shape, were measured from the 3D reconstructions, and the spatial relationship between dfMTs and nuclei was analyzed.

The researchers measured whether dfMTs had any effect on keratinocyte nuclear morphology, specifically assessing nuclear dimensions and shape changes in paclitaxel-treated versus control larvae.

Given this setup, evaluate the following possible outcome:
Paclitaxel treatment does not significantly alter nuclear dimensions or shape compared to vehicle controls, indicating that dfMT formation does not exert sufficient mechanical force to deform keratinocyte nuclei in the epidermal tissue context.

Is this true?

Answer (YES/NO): NO